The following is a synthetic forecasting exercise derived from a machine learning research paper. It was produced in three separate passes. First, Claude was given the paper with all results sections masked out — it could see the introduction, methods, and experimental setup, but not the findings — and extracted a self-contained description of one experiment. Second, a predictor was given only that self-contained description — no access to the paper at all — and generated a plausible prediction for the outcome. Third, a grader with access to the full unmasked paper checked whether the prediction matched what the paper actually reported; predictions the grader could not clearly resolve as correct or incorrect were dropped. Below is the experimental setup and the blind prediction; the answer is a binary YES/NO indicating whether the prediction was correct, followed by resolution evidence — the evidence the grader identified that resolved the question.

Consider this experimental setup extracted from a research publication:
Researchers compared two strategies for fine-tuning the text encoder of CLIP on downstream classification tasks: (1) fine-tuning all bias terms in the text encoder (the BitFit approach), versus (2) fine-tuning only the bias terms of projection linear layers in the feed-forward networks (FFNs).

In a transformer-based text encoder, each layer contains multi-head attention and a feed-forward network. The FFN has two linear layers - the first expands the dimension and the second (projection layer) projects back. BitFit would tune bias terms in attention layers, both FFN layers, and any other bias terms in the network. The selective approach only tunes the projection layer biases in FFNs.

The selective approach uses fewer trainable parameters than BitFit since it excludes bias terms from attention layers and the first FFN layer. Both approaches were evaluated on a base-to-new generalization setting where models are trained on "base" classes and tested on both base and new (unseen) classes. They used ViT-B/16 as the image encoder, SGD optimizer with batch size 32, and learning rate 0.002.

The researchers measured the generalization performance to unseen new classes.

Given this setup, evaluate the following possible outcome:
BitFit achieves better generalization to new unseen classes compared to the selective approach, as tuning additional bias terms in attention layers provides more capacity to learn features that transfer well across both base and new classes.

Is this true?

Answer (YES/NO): NO